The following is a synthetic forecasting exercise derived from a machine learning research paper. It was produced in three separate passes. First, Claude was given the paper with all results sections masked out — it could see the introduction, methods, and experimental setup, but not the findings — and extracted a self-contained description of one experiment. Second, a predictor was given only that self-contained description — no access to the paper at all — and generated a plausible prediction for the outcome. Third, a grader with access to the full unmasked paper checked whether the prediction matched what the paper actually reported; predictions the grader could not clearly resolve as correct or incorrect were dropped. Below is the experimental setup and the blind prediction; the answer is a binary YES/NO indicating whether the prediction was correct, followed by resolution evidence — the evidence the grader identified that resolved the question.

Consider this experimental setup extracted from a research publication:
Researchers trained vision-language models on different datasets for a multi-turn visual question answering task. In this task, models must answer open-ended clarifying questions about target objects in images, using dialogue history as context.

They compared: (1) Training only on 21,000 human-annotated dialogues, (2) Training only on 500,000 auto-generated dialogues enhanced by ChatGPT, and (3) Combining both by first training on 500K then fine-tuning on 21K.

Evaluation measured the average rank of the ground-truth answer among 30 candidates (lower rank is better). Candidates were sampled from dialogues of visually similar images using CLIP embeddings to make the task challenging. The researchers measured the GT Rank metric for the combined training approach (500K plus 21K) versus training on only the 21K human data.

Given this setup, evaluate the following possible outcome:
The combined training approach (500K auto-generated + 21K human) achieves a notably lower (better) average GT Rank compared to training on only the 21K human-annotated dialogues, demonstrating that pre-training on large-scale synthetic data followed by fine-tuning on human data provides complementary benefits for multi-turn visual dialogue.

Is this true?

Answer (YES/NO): NO